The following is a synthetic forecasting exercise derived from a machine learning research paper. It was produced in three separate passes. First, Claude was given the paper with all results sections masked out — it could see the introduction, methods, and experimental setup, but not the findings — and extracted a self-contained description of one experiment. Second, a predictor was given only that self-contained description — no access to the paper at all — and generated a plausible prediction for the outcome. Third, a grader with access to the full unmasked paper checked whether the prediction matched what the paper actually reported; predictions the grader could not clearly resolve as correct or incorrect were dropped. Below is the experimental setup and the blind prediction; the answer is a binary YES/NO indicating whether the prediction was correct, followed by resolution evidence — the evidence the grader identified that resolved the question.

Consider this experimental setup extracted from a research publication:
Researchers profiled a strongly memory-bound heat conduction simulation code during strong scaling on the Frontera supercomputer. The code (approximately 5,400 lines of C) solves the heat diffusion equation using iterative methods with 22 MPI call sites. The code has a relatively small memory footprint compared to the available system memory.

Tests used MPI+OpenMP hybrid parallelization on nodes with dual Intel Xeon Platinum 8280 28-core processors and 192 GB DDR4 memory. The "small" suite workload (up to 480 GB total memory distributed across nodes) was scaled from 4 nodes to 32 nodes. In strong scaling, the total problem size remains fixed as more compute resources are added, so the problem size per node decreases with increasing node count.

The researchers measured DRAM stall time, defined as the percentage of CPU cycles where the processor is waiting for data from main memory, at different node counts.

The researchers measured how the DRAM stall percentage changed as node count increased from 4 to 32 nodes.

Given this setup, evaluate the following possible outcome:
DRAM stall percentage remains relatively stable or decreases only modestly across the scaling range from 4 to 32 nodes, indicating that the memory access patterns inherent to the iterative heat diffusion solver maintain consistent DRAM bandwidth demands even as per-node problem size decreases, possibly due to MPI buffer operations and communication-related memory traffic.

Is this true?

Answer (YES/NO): NO